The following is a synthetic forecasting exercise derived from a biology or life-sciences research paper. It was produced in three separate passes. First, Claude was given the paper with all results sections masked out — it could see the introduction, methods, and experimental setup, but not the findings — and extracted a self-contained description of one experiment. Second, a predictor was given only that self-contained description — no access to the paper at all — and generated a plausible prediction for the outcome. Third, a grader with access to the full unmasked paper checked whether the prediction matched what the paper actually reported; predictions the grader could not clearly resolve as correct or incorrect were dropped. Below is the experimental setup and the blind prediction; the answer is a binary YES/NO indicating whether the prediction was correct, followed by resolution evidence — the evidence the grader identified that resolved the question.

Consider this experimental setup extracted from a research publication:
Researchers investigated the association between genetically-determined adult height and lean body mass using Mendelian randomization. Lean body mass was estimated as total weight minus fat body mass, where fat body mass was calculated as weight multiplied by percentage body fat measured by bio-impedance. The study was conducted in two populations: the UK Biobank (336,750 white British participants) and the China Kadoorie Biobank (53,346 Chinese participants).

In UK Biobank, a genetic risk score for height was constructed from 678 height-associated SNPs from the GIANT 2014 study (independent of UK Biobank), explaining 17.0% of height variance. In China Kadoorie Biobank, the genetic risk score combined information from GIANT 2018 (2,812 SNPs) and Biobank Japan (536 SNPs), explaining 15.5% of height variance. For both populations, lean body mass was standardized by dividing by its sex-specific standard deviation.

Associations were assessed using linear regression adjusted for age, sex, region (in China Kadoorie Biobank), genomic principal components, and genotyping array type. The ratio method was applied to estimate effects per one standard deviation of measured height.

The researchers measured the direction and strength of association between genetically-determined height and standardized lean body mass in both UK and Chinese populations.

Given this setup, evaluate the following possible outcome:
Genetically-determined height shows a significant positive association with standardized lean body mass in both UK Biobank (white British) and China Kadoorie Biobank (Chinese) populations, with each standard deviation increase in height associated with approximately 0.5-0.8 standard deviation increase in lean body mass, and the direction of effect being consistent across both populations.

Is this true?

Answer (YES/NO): YES